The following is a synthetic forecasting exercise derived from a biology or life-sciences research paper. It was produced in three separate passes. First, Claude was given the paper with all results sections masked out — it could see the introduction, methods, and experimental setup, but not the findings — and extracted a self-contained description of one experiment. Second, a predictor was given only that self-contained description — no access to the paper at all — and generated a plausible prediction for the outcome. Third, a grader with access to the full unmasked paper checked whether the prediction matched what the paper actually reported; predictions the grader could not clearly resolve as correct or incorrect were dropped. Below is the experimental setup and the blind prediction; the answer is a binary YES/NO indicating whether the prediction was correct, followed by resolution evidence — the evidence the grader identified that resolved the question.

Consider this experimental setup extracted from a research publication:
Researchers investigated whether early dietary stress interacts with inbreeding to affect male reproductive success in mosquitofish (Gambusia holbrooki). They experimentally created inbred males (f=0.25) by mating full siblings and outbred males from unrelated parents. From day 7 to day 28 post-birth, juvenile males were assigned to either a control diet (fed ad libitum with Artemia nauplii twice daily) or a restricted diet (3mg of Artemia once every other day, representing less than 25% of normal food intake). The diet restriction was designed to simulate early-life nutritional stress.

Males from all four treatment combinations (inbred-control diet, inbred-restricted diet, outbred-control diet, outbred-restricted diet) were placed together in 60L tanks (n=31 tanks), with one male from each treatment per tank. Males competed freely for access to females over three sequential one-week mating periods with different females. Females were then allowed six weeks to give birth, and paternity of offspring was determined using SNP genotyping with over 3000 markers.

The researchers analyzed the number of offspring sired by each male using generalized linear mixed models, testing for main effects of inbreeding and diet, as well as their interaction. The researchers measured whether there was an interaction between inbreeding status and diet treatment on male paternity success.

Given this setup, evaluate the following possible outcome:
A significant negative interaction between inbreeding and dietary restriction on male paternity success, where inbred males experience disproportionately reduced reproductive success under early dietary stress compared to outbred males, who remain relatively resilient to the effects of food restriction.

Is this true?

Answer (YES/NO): NO